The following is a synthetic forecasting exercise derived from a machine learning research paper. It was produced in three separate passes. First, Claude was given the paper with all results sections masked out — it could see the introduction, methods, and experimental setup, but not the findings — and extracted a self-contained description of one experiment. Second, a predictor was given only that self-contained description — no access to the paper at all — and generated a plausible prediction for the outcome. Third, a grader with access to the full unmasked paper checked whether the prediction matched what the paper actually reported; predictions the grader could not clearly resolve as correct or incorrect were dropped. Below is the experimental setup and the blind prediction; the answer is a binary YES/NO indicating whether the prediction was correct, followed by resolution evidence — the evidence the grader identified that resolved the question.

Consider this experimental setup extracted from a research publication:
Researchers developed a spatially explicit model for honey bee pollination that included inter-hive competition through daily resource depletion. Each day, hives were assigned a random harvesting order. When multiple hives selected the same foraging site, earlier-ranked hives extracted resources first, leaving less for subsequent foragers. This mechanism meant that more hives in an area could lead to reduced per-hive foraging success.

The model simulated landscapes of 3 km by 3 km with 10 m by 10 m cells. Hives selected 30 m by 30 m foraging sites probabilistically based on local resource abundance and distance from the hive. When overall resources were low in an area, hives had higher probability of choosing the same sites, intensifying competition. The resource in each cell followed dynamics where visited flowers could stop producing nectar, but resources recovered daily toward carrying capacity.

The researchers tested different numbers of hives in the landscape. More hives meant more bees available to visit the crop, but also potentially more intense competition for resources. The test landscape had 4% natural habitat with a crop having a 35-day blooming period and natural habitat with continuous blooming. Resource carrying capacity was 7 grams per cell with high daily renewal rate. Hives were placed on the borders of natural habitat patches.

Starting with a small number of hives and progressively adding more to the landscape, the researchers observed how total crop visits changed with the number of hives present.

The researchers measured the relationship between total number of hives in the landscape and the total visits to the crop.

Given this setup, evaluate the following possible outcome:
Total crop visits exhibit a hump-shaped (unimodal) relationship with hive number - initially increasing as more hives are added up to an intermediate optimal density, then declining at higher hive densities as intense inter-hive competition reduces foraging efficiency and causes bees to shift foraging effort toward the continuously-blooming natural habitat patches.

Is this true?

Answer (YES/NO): YES